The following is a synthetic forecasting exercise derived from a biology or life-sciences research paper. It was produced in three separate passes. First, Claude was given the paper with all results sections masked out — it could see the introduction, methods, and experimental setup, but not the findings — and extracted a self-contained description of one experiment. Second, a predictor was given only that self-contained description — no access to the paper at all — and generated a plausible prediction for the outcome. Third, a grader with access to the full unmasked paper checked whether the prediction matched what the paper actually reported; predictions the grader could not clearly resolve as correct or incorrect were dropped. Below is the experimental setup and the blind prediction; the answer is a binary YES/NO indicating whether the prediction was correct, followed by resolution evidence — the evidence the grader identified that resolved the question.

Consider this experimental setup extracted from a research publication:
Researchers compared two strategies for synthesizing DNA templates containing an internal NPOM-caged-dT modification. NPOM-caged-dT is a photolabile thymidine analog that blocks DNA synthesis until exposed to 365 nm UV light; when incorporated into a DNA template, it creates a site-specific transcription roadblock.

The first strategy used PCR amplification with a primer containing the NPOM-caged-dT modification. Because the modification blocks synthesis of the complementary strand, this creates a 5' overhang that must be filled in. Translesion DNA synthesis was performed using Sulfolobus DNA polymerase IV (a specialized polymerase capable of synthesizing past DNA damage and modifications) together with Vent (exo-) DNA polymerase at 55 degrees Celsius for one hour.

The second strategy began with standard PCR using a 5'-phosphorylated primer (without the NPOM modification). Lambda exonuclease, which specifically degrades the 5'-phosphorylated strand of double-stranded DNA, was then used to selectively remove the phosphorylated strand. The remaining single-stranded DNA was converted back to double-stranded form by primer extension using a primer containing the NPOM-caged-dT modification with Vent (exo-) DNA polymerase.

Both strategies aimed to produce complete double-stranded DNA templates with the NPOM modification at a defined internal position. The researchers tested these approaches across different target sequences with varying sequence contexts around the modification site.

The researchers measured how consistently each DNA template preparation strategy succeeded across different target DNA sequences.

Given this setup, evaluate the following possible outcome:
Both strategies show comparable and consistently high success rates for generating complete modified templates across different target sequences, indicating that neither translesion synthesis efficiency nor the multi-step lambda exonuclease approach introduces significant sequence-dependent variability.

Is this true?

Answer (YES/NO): NO